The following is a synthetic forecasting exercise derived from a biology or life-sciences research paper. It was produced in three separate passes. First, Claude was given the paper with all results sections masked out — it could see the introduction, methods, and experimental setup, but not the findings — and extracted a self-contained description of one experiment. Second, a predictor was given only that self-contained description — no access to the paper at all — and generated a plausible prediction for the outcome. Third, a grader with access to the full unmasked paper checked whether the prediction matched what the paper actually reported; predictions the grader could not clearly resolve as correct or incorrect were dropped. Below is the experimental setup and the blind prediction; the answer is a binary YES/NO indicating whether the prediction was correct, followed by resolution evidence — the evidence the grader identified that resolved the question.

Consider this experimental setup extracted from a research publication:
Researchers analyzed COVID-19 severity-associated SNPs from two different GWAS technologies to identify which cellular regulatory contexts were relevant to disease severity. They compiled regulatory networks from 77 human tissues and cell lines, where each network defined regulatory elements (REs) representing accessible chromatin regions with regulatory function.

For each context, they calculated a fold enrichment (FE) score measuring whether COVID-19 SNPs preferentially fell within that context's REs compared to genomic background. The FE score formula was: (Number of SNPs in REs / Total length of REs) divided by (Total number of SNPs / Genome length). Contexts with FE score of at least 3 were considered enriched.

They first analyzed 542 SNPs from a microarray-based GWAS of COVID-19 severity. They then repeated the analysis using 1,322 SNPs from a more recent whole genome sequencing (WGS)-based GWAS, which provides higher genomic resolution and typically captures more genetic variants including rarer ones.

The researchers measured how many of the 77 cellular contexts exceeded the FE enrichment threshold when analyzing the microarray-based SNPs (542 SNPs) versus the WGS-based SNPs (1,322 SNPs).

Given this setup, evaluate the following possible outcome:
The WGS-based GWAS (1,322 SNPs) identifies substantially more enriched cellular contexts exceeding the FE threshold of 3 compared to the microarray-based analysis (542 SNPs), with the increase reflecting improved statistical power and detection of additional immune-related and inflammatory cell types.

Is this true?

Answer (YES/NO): NO